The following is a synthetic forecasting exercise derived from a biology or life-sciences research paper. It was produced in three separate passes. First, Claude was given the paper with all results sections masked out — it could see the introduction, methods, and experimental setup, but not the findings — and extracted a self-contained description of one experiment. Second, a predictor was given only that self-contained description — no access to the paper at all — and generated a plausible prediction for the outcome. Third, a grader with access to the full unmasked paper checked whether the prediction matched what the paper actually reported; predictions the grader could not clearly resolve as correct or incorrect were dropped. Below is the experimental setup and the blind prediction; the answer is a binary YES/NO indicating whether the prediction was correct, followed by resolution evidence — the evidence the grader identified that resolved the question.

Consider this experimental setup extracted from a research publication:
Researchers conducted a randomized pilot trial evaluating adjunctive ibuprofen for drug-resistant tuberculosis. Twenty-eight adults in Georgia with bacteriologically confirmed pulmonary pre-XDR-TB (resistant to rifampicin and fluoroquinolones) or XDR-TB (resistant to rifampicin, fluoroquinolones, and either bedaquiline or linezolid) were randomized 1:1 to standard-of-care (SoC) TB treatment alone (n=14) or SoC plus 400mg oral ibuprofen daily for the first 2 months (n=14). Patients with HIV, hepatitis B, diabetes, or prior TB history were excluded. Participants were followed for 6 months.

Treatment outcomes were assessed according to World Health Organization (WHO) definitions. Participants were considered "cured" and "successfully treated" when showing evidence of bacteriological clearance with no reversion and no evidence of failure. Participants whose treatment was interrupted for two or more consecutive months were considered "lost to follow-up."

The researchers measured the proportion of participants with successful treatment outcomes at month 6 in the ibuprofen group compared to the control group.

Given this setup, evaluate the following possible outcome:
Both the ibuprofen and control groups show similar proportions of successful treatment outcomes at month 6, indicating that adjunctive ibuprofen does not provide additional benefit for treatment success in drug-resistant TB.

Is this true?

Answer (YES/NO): YES